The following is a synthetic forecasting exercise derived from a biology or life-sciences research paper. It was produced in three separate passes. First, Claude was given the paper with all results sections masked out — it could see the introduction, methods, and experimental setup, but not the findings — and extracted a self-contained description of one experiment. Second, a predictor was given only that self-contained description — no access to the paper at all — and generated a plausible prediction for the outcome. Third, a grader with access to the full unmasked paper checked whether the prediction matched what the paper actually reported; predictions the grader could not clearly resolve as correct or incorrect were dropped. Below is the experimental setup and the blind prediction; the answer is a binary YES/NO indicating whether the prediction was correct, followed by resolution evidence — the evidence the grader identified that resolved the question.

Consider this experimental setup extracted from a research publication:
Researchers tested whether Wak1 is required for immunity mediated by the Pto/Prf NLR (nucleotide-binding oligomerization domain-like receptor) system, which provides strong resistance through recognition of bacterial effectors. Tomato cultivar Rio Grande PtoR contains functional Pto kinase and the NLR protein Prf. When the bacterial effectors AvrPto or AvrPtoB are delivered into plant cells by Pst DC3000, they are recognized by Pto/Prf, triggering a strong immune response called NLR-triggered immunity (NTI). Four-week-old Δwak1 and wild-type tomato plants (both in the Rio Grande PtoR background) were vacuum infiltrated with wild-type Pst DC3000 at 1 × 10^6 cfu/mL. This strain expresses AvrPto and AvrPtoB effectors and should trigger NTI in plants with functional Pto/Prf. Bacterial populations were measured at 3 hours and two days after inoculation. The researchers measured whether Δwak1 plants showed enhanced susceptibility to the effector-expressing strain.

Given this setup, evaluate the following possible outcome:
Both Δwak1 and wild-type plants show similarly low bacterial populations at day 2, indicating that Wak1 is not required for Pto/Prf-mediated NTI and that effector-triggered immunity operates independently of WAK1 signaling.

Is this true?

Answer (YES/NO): YES